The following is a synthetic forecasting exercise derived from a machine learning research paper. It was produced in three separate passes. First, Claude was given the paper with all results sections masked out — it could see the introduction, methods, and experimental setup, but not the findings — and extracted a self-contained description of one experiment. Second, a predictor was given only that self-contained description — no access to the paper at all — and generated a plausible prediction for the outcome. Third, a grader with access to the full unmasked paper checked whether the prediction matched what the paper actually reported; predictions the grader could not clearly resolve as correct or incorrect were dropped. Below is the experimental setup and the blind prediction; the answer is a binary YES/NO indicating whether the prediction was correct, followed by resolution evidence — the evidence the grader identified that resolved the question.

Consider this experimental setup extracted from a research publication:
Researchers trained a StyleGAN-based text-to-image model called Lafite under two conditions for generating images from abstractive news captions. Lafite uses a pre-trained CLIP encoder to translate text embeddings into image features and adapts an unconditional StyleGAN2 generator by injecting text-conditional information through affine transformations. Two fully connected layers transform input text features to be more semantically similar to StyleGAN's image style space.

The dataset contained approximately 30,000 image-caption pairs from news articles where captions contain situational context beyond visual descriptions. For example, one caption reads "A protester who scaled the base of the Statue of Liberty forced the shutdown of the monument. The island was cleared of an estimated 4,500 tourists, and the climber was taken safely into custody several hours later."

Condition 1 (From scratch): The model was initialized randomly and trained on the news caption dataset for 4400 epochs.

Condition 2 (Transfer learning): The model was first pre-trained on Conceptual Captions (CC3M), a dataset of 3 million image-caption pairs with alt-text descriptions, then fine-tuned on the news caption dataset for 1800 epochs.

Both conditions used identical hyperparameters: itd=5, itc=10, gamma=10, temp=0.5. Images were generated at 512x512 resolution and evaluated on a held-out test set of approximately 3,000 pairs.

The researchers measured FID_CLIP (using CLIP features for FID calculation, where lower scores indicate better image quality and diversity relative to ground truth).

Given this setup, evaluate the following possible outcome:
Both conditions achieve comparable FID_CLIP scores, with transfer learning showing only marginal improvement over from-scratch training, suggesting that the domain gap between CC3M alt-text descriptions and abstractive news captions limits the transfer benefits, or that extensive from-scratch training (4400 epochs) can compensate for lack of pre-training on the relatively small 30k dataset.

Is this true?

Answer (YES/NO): NO